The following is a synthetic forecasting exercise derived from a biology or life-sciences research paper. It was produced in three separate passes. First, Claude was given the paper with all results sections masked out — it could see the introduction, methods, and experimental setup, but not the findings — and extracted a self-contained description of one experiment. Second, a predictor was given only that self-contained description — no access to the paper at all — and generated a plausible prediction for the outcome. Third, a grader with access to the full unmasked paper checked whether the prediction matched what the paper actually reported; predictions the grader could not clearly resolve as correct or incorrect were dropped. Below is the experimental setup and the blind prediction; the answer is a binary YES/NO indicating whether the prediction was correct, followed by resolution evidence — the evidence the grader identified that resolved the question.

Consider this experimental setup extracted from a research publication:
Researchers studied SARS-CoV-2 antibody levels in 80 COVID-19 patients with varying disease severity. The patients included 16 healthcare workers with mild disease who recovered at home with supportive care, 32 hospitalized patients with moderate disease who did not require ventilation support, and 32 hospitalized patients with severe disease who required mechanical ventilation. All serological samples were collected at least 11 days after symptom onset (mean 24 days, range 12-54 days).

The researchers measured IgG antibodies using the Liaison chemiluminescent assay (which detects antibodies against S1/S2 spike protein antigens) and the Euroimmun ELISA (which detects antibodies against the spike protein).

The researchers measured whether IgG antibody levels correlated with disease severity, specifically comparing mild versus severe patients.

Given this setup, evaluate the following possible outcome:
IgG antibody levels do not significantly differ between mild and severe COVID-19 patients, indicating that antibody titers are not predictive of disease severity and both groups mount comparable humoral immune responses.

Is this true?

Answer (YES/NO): NO